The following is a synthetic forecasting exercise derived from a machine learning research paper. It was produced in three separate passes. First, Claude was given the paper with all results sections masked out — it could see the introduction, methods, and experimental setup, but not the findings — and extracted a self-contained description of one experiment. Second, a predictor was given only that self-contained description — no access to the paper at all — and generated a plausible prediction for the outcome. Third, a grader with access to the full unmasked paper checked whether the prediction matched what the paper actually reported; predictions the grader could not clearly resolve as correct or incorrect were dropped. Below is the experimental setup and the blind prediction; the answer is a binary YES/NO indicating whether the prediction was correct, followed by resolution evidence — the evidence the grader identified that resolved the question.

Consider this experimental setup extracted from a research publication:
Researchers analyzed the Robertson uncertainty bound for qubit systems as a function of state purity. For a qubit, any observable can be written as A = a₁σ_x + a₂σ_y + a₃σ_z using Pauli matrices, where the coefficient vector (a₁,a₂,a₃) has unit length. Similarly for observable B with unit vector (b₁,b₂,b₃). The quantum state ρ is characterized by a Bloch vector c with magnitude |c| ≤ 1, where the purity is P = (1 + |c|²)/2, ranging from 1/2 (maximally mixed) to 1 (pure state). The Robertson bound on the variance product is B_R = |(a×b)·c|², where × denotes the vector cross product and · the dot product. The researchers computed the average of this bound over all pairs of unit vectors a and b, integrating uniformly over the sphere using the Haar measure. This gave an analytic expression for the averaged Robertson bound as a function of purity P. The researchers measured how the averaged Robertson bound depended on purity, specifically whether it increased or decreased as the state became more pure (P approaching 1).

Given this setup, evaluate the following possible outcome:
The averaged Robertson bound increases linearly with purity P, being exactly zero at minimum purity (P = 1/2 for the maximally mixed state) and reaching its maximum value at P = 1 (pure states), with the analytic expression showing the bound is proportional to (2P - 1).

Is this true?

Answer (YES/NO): YES